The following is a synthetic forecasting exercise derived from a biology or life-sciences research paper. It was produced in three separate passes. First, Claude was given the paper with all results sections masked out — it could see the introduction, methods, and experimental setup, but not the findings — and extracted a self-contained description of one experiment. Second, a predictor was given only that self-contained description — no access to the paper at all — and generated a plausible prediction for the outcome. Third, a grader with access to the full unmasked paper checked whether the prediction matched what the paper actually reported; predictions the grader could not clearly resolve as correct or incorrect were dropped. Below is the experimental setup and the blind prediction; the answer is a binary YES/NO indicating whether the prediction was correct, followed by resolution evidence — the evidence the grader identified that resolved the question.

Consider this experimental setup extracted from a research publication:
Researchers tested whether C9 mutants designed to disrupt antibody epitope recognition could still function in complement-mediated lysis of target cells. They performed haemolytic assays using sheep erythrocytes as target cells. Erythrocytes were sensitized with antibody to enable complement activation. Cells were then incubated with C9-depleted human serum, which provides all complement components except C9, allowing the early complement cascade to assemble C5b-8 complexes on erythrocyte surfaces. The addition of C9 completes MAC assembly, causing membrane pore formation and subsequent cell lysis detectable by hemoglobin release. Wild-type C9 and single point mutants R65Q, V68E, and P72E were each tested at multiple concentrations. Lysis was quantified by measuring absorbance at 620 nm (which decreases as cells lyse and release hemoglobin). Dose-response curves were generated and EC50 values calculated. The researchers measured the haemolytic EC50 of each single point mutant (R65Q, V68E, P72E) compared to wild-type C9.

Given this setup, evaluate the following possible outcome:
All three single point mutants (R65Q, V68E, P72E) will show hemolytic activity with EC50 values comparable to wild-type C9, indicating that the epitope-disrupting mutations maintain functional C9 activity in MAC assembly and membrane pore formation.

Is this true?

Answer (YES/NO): YES